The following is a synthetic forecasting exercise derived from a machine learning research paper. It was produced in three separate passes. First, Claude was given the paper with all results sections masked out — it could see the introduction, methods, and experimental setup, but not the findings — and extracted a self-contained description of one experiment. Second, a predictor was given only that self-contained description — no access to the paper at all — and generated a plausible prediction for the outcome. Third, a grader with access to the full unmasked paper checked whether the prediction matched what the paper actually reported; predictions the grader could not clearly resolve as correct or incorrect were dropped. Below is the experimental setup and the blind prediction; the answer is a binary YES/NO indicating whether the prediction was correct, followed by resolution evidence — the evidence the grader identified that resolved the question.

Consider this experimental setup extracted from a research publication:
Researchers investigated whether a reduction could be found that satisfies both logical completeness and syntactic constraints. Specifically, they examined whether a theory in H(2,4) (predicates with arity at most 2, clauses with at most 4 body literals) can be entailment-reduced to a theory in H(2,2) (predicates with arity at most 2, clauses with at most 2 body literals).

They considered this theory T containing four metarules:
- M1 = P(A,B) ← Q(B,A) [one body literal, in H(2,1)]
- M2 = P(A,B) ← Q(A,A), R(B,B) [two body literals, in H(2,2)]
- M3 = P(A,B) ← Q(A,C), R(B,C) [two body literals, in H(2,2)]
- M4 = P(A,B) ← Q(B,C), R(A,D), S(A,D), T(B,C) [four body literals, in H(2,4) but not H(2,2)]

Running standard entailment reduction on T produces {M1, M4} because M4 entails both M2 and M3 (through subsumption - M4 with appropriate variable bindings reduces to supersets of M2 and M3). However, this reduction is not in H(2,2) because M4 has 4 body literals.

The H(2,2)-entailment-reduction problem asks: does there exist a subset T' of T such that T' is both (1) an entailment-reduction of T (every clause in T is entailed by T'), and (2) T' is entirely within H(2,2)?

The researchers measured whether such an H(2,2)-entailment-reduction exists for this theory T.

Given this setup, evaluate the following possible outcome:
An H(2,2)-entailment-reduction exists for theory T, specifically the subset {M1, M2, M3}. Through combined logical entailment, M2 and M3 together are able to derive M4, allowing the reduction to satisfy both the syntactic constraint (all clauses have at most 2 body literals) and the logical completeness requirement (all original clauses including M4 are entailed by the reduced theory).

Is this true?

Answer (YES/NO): YES